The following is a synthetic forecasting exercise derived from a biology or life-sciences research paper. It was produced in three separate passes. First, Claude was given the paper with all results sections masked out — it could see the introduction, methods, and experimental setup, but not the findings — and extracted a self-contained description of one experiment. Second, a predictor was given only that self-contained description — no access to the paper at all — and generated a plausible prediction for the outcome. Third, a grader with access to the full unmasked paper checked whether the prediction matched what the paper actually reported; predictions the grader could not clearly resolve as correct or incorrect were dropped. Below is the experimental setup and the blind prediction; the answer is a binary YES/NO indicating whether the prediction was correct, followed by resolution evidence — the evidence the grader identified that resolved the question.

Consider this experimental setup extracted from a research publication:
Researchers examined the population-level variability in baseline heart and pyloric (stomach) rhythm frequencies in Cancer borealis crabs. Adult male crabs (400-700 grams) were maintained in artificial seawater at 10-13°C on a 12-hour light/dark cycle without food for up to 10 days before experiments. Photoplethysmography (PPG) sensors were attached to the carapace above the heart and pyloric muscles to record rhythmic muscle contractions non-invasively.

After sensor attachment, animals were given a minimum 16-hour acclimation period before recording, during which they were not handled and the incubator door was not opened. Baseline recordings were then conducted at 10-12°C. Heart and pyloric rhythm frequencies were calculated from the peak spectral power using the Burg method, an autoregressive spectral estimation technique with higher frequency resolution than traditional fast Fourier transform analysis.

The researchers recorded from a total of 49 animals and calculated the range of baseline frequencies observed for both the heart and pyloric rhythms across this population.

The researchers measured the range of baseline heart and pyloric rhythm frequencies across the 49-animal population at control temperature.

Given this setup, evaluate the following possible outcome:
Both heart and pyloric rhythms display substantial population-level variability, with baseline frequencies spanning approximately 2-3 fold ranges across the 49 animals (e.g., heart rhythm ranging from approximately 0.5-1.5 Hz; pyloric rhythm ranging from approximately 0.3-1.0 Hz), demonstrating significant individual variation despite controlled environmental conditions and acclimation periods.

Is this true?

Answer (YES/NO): NO